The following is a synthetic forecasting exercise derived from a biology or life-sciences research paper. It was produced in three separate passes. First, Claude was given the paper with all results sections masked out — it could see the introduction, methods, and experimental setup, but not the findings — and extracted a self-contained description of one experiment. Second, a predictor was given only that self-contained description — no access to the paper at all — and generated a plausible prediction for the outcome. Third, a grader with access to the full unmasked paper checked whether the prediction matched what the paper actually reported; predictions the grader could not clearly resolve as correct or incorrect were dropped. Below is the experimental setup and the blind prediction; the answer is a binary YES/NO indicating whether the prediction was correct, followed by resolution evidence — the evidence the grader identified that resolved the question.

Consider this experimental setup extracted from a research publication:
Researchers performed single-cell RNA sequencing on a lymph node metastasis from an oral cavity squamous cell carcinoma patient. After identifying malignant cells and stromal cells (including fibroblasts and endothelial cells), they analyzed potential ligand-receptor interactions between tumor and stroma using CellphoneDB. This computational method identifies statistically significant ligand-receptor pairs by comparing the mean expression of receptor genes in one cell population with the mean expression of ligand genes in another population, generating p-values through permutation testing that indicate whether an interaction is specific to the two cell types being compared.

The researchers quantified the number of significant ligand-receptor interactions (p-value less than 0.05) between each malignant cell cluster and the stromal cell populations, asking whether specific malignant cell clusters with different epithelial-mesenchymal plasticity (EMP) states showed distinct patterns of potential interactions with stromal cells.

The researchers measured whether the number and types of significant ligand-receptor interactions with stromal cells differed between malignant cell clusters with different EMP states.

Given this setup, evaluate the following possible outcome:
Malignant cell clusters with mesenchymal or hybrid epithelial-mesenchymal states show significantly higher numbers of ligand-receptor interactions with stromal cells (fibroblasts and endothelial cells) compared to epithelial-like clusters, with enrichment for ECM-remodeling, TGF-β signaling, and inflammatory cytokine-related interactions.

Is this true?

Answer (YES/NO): NO